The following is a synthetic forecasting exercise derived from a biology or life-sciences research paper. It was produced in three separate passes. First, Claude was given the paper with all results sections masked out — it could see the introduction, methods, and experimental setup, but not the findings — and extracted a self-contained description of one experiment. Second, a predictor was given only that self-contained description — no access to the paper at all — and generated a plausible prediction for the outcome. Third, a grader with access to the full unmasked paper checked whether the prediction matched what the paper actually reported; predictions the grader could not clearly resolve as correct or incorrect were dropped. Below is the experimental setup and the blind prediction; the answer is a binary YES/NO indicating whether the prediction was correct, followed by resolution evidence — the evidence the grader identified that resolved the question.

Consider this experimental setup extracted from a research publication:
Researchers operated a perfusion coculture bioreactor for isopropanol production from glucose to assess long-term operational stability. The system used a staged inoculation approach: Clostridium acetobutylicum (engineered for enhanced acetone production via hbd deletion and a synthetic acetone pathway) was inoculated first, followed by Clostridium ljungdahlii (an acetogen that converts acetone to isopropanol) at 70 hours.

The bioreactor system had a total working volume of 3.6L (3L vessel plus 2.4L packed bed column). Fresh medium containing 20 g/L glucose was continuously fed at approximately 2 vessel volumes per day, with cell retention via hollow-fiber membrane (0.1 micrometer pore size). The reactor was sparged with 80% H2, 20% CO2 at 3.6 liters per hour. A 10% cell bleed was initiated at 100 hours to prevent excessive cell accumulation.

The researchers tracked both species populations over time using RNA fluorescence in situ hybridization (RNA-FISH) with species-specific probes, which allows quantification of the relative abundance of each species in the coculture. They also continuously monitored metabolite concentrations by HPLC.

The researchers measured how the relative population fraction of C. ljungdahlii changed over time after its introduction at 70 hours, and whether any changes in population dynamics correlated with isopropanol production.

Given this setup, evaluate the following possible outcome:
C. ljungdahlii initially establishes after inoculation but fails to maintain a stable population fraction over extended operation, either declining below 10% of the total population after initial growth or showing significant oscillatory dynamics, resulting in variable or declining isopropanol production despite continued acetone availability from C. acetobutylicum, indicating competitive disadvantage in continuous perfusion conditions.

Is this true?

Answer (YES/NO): NO